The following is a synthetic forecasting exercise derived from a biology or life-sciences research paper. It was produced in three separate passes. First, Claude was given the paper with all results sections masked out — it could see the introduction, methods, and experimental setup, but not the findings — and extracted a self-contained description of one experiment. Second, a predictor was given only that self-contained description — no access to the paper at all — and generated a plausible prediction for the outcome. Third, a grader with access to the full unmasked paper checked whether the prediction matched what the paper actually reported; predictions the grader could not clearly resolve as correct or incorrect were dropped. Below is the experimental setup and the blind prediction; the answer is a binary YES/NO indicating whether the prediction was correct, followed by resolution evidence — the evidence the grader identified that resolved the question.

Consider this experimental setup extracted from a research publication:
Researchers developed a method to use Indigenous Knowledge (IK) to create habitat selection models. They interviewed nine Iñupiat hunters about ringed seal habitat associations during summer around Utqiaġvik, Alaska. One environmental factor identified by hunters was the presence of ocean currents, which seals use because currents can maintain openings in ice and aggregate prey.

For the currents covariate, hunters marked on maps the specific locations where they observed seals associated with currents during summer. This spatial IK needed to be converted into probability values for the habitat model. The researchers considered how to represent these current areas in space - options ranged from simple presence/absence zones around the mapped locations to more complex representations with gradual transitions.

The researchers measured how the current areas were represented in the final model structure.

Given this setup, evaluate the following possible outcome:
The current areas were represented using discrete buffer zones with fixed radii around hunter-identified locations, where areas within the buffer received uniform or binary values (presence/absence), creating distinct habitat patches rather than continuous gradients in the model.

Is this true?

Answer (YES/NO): YES